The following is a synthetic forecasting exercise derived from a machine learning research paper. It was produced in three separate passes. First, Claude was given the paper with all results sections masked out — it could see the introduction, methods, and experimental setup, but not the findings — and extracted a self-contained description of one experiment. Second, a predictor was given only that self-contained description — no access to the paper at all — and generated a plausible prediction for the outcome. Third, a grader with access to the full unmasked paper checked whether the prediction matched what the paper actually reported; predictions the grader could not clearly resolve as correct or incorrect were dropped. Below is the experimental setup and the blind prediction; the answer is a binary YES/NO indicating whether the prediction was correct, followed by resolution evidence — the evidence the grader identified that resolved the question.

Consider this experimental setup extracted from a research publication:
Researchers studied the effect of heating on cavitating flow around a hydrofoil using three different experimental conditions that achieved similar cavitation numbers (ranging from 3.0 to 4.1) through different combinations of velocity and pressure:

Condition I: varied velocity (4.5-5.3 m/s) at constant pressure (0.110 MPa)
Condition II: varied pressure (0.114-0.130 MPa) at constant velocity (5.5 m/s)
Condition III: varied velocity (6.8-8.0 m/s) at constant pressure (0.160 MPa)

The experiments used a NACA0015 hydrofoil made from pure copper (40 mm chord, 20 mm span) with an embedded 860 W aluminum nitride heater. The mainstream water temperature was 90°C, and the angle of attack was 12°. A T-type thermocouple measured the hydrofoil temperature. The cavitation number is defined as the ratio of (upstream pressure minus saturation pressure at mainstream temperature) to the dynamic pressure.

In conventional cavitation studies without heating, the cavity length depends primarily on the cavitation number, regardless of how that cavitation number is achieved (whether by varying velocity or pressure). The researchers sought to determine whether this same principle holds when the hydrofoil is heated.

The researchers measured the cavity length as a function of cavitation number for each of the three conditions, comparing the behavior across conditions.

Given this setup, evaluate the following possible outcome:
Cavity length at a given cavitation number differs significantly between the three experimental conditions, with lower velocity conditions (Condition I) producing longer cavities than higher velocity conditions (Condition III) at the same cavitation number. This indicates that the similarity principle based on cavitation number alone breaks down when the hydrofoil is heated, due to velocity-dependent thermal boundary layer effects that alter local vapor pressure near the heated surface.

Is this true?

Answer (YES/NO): YES